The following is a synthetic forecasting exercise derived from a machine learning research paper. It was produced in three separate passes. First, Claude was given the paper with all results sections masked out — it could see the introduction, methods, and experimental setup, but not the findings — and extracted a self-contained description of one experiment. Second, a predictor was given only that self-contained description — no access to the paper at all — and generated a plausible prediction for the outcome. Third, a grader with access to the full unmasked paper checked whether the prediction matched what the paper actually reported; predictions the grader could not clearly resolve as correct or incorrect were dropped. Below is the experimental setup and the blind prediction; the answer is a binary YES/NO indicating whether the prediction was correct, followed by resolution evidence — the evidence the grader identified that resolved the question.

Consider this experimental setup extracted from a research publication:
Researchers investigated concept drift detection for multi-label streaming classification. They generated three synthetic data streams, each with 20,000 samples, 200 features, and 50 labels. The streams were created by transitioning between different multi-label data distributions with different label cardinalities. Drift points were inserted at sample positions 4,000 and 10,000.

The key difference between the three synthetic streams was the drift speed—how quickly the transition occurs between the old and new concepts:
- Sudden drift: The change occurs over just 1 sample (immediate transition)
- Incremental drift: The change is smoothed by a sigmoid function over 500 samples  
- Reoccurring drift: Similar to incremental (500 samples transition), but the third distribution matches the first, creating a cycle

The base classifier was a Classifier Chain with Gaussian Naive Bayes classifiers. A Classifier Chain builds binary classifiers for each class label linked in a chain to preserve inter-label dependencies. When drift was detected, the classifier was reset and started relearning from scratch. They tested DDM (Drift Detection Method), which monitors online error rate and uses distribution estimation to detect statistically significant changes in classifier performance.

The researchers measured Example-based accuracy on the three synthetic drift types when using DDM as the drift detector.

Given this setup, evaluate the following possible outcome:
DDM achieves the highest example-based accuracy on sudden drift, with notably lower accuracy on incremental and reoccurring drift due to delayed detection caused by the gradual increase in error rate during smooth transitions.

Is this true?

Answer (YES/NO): NO